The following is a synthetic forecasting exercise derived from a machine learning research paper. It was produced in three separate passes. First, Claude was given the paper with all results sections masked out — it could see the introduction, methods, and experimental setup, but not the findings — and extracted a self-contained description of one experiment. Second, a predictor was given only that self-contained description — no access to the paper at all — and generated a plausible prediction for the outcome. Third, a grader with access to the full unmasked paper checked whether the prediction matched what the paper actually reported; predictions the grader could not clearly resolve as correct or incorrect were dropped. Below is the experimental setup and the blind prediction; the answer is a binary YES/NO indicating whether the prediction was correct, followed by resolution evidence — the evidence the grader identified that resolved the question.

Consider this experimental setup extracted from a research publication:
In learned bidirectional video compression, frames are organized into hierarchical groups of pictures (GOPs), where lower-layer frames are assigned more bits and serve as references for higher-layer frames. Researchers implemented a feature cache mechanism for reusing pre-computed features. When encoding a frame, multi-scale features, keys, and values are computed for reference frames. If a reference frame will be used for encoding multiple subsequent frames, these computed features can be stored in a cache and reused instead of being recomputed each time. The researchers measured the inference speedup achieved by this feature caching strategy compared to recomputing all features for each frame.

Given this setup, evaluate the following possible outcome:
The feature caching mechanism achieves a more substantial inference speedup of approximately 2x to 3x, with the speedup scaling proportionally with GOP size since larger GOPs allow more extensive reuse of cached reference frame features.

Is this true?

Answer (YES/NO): NO